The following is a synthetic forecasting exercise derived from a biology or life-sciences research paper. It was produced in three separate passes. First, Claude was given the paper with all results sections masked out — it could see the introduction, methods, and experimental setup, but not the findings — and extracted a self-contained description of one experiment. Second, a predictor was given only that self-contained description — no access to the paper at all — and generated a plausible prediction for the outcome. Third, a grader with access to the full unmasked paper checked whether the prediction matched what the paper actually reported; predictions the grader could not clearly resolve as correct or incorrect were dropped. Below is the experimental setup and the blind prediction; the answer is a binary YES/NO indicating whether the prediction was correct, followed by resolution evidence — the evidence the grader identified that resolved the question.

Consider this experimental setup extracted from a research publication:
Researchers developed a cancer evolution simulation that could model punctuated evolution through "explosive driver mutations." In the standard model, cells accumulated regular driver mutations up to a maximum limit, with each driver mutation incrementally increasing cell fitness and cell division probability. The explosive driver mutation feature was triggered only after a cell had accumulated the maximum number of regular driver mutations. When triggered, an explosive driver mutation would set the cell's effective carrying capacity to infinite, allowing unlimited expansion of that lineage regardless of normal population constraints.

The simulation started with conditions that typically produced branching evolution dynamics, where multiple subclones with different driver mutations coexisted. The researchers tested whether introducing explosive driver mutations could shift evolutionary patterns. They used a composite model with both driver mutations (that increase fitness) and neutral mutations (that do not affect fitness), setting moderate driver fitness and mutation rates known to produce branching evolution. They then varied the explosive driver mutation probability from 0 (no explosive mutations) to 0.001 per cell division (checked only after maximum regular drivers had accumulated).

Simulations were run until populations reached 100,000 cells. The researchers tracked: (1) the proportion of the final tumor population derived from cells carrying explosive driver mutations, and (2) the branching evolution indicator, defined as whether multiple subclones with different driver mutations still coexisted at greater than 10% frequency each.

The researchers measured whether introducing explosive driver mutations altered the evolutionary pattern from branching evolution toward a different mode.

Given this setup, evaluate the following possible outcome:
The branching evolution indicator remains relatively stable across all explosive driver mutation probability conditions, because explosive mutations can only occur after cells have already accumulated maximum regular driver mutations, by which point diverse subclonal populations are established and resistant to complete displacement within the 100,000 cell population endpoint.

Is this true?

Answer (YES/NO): NO